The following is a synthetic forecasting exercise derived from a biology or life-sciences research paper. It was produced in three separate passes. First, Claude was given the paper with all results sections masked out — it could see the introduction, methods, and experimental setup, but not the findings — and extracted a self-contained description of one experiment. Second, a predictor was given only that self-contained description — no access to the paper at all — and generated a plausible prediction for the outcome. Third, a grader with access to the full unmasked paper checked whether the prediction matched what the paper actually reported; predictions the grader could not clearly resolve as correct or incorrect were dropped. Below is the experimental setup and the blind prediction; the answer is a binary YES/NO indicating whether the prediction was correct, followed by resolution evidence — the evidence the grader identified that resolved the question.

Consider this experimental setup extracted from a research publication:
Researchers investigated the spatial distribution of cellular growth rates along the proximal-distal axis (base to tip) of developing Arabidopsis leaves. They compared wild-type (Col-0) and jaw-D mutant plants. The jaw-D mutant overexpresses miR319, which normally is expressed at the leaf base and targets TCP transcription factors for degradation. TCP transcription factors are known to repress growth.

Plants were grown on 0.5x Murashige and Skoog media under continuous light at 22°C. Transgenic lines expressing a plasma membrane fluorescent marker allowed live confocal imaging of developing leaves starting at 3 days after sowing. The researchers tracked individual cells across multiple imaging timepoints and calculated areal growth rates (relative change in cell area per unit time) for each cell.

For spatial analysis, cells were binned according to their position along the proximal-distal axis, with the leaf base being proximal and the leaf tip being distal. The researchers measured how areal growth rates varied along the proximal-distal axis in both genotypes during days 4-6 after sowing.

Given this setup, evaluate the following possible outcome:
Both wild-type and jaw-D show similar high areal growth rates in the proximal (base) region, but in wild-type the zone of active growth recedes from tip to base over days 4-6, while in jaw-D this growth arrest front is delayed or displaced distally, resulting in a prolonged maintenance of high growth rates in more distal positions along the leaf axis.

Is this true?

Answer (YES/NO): NO